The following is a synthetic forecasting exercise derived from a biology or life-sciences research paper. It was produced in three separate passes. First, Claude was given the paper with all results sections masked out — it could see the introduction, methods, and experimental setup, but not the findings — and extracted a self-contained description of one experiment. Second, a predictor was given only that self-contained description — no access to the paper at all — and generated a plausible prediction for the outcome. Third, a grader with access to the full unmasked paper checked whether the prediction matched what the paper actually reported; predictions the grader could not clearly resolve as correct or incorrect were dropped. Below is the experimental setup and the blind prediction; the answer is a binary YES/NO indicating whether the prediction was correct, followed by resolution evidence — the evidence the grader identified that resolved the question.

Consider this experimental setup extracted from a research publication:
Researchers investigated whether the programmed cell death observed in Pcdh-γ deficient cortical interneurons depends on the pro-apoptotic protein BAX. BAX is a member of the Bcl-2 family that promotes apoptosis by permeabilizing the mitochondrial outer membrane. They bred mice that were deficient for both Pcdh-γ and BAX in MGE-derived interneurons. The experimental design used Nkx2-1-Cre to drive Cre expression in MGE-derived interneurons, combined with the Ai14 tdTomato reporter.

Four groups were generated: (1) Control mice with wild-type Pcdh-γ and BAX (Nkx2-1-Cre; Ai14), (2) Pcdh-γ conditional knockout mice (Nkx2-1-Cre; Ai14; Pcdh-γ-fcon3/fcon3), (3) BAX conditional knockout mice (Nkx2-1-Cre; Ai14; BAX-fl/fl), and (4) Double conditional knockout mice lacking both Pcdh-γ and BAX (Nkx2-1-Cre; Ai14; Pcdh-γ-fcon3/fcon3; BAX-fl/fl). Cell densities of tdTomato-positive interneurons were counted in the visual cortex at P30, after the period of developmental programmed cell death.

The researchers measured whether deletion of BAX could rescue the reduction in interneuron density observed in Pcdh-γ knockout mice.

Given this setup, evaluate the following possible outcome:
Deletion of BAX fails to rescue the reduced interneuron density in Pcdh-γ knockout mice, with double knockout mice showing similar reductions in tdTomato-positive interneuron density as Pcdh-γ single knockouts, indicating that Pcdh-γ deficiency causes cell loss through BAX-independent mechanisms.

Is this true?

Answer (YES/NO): NO